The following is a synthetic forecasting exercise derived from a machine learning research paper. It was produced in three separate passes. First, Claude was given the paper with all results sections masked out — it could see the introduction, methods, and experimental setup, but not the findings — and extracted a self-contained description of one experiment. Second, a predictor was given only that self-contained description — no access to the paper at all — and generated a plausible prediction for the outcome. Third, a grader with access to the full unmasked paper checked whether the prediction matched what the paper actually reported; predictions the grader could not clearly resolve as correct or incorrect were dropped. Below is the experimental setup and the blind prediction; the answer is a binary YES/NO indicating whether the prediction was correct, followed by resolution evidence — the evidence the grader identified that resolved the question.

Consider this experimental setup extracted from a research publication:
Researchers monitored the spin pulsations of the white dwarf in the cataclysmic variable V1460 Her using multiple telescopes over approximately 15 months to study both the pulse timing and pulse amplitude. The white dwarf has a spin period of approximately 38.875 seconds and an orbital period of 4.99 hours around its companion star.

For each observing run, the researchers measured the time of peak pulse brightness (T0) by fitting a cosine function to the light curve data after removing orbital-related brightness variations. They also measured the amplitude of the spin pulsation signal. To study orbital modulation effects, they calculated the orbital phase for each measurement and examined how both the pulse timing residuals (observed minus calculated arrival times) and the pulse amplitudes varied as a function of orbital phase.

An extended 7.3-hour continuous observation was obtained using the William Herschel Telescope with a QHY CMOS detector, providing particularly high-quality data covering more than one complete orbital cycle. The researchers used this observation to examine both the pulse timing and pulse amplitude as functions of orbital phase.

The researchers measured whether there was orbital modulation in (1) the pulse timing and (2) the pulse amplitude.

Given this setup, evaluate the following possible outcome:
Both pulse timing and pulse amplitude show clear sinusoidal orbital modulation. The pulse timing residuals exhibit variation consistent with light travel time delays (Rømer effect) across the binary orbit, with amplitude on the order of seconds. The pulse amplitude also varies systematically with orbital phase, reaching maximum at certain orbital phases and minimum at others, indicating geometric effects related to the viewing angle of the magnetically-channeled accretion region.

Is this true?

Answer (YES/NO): NO